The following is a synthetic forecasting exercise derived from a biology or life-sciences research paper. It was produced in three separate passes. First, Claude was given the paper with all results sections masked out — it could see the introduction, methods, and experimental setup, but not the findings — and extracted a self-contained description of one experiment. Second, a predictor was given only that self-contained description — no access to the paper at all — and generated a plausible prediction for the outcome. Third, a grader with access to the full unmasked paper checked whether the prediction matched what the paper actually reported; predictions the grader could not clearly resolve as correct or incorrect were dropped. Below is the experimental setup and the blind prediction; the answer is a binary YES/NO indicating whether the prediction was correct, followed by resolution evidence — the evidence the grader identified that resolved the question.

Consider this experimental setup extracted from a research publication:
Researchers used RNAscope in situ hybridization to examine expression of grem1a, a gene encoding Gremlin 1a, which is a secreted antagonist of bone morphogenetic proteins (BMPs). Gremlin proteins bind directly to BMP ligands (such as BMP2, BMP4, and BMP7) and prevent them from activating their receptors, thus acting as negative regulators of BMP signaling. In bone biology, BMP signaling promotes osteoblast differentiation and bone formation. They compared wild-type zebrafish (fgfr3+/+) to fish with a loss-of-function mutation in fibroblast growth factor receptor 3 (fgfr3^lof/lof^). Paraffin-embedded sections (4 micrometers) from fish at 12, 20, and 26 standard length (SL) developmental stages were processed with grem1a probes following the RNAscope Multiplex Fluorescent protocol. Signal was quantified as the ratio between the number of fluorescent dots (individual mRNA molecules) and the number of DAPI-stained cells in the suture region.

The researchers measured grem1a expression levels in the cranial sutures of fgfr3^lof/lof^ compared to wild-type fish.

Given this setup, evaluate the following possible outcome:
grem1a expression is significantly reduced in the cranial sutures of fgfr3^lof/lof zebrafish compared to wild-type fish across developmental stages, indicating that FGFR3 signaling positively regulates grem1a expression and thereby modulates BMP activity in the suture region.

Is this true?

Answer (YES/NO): NO